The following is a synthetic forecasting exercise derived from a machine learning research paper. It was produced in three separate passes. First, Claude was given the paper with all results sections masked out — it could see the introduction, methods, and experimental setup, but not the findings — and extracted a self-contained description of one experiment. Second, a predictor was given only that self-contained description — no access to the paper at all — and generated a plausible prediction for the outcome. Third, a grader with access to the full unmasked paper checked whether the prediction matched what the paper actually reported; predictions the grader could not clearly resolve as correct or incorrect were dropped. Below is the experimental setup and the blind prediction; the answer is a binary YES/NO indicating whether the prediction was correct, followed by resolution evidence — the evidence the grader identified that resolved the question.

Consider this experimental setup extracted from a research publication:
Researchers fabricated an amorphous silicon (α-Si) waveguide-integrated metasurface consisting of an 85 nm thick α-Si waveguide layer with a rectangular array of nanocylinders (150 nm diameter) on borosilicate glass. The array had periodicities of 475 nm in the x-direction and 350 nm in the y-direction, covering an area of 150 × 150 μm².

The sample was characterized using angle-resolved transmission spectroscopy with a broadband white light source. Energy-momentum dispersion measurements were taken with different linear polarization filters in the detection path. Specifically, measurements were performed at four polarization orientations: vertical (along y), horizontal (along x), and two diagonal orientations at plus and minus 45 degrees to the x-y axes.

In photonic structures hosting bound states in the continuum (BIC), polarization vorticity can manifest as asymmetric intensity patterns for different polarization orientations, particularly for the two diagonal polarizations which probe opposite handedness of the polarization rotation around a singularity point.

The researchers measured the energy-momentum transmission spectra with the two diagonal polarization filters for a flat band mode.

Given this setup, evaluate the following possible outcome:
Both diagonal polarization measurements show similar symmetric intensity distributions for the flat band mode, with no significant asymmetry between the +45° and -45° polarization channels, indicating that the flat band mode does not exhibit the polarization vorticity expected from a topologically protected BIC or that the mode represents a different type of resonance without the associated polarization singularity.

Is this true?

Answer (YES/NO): NO